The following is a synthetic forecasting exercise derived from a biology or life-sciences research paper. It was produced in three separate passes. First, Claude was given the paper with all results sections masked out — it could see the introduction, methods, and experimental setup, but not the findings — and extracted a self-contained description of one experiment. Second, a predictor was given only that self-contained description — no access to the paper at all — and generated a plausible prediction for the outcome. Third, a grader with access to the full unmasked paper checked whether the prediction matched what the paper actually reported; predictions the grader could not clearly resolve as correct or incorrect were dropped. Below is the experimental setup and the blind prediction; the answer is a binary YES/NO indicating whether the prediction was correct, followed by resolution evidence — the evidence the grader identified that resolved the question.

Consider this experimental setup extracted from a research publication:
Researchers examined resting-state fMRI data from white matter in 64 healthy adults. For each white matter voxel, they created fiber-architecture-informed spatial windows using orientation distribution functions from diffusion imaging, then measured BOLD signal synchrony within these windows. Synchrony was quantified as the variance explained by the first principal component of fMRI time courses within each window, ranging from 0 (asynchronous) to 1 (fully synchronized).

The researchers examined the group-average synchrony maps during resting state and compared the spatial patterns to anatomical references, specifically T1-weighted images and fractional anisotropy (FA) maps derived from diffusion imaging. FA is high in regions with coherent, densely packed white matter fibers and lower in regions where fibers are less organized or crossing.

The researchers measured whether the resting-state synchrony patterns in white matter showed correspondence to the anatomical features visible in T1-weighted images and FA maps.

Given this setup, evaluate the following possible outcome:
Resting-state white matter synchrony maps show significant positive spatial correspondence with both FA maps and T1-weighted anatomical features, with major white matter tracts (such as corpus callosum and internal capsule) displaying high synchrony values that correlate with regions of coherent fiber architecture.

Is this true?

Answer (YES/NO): YES